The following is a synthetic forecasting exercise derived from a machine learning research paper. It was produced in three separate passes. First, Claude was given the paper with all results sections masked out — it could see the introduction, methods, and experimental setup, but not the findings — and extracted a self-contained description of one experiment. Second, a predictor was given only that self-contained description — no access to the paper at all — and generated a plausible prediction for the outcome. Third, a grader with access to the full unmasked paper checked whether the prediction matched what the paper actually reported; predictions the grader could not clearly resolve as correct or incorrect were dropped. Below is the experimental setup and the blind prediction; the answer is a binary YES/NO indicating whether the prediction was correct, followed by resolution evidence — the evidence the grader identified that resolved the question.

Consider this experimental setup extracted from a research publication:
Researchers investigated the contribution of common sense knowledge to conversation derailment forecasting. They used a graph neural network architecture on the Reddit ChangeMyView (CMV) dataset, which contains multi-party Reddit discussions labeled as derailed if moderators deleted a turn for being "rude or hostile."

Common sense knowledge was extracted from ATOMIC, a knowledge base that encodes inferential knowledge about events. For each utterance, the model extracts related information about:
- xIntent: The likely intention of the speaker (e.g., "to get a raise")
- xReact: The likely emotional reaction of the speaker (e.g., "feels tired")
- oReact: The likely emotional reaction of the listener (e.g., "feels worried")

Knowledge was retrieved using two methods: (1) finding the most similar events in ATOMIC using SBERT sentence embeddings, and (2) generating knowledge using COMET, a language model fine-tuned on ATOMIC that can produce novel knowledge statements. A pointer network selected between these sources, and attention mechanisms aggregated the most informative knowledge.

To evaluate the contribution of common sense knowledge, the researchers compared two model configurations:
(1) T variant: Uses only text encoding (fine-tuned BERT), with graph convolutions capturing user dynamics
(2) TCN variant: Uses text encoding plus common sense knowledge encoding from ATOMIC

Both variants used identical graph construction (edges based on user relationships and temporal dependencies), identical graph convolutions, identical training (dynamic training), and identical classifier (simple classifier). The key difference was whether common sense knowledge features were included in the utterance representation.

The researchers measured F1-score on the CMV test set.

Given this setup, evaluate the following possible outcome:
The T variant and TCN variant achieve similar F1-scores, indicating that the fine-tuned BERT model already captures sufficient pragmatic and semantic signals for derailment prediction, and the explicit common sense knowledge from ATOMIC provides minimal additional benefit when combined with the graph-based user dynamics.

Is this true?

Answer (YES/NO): NO